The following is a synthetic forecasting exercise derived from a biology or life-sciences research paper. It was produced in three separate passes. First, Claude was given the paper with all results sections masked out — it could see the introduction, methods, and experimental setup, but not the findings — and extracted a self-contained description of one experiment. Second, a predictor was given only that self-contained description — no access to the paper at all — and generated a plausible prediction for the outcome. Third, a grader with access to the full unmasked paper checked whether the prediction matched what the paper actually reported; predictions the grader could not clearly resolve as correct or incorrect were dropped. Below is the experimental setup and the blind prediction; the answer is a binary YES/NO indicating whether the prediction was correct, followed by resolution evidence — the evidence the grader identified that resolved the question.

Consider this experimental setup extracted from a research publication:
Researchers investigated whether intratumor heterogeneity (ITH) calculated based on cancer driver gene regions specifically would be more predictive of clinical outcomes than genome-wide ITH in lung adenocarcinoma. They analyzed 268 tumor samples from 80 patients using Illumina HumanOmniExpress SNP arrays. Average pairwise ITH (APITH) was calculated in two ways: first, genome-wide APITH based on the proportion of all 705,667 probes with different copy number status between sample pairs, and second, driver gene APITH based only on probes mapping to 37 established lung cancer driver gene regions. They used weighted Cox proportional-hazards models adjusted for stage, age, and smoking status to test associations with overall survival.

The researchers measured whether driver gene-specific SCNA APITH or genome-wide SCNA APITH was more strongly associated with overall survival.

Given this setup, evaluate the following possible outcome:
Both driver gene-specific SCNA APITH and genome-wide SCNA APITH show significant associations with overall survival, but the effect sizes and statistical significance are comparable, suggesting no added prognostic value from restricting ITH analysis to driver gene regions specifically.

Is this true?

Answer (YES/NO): NO